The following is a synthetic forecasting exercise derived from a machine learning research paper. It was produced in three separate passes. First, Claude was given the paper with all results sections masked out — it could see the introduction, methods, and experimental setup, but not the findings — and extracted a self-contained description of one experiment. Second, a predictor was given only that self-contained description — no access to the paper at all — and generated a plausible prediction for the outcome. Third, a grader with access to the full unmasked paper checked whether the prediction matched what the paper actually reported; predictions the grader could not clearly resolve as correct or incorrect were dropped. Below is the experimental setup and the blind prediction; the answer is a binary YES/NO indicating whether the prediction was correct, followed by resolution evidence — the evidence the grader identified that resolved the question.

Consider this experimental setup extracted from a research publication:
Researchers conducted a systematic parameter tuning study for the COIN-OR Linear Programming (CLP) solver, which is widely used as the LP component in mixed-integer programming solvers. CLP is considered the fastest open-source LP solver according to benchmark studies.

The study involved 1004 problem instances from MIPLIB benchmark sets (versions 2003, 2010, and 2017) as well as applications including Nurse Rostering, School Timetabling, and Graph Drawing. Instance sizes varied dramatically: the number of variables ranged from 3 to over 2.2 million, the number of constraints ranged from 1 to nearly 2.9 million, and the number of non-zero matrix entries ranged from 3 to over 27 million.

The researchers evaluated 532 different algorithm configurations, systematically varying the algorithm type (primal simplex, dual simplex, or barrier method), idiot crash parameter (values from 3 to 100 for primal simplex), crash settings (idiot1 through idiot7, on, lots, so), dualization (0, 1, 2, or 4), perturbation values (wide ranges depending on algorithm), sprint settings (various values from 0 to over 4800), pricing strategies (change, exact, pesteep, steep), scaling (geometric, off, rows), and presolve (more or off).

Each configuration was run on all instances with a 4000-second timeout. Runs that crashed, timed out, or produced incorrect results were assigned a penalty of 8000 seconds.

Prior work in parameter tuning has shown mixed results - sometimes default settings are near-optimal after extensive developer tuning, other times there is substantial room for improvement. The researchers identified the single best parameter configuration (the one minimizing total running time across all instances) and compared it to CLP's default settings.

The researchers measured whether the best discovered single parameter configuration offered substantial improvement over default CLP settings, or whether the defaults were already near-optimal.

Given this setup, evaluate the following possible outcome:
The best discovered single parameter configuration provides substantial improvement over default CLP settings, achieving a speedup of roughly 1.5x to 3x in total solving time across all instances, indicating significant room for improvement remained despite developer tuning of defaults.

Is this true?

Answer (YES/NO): NO